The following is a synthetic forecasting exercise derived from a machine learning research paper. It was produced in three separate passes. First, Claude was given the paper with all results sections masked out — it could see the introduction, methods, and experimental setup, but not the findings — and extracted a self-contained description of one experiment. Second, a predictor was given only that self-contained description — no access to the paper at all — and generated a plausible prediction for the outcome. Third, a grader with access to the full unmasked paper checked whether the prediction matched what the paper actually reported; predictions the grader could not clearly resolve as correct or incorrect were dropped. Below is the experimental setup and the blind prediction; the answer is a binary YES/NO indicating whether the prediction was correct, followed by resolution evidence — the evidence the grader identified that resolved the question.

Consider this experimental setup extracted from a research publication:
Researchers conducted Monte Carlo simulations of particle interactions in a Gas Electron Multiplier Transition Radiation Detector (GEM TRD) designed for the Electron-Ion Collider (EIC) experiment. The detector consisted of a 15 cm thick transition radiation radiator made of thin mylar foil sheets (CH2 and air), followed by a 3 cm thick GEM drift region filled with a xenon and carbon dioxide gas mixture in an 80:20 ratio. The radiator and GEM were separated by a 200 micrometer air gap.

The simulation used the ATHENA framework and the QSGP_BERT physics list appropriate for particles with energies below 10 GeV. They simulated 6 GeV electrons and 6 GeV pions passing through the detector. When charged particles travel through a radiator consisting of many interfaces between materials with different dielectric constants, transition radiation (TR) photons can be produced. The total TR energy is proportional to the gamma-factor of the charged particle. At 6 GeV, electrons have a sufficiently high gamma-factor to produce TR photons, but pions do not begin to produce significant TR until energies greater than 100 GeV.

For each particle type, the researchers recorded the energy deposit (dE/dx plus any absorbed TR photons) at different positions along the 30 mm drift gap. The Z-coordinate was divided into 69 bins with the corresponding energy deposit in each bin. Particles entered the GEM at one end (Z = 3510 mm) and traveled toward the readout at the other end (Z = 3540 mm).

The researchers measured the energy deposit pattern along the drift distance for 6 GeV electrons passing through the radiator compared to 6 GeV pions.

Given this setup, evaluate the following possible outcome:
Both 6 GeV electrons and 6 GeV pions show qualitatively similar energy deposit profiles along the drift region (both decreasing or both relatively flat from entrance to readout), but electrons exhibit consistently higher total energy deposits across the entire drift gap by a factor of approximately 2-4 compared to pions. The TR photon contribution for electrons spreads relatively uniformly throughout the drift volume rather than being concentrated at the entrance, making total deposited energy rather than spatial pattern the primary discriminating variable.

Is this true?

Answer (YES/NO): NO